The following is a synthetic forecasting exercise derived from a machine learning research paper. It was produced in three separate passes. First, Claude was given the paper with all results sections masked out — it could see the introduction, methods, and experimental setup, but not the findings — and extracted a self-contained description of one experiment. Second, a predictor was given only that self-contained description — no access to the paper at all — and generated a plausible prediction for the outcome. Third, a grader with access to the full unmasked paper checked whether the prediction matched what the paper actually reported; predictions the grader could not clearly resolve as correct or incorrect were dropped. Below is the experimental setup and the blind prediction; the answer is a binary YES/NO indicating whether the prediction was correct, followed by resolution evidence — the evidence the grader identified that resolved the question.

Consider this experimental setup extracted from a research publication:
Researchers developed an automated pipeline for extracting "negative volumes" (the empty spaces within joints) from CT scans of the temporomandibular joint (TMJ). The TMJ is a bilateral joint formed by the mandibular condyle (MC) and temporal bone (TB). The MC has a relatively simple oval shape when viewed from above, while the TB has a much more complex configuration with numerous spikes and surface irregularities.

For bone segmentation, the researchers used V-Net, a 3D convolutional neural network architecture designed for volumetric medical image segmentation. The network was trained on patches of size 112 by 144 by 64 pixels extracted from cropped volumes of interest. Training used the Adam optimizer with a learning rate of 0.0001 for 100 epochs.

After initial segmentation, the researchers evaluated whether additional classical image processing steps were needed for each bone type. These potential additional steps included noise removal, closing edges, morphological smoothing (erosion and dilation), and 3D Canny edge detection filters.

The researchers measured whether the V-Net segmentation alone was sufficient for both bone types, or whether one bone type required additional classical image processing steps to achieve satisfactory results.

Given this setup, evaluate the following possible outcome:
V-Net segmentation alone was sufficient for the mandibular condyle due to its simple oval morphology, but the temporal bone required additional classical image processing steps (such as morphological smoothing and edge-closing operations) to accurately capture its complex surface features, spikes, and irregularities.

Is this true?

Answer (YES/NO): YES